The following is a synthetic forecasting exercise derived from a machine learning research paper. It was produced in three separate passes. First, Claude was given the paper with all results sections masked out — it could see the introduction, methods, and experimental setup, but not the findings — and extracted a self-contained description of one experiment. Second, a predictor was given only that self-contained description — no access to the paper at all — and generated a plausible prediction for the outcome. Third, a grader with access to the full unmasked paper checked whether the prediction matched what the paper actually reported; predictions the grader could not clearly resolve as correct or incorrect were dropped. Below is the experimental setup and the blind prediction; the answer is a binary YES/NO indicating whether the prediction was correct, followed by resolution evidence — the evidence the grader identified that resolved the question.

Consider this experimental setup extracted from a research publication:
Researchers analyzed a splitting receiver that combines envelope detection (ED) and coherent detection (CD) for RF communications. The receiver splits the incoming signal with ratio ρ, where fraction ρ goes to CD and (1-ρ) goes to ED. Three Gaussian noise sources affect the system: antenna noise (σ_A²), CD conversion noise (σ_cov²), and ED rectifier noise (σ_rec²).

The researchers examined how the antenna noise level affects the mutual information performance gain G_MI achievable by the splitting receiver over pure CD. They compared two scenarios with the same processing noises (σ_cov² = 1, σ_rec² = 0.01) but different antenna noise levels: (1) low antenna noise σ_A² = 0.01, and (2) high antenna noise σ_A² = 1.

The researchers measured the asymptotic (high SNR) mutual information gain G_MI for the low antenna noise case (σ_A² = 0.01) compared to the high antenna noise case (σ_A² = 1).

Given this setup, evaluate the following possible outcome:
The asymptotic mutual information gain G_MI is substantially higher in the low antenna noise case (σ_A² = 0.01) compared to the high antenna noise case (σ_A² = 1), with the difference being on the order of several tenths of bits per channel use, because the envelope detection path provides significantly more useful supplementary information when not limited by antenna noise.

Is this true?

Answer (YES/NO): NO